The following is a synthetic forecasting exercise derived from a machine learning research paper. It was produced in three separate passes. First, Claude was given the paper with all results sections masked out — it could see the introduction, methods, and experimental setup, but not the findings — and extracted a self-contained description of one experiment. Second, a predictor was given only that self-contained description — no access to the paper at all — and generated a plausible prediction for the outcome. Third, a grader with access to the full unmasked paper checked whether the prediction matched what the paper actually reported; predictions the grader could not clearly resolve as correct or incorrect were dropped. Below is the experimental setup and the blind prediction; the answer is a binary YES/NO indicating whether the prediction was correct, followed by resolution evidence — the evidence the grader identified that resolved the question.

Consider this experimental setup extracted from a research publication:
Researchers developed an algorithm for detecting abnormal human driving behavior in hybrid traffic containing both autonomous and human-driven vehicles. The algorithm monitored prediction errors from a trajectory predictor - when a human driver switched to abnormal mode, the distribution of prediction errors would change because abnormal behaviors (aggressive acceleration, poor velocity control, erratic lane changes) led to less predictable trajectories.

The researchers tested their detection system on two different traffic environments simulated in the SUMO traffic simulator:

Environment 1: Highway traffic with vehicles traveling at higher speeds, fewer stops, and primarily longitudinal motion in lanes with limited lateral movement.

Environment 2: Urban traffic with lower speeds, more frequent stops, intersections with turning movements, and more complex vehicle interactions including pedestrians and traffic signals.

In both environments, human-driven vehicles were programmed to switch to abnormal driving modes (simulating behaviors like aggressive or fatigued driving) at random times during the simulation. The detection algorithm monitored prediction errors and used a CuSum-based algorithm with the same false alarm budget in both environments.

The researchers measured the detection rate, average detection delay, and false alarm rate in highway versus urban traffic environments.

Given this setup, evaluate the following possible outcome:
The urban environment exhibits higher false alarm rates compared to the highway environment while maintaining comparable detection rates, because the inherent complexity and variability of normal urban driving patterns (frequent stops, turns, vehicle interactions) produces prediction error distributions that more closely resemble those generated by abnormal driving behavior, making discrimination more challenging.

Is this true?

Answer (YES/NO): YES